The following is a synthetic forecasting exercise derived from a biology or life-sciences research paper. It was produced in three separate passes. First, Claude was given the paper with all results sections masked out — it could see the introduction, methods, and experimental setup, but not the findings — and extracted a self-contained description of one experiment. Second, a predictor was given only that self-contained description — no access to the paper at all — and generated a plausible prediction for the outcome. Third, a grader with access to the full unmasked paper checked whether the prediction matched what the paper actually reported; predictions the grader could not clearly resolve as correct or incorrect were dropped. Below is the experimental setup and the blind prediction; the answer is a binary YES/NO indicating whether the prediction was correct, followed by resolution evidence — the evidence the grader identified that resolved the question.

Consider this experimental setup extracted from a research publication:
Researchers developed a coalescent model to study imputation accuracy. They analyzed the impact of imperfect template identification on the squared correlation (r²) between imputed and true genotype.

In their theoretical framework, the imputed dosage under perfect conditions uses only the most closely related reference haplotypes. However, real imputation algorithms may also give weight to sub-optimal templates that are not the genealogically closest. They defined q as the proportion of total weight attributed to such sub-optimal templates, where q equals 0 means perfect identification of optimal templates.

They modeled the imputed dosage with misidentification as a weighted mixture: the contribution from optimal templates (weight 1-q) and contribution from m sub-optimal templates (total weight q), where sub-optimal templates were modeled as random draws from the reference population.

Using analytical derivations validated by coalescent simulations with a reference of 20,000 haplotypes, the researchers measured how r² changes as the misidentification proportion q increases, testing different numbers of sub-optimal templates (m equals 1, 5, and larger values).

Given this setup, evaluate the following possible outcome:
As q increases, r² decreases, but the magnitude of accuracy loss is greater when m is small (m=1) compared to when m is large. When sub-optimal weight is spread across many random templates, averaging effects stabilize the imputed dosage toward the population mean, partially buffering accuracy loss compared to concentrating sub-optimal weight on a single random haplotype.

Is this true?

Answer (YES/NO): YES